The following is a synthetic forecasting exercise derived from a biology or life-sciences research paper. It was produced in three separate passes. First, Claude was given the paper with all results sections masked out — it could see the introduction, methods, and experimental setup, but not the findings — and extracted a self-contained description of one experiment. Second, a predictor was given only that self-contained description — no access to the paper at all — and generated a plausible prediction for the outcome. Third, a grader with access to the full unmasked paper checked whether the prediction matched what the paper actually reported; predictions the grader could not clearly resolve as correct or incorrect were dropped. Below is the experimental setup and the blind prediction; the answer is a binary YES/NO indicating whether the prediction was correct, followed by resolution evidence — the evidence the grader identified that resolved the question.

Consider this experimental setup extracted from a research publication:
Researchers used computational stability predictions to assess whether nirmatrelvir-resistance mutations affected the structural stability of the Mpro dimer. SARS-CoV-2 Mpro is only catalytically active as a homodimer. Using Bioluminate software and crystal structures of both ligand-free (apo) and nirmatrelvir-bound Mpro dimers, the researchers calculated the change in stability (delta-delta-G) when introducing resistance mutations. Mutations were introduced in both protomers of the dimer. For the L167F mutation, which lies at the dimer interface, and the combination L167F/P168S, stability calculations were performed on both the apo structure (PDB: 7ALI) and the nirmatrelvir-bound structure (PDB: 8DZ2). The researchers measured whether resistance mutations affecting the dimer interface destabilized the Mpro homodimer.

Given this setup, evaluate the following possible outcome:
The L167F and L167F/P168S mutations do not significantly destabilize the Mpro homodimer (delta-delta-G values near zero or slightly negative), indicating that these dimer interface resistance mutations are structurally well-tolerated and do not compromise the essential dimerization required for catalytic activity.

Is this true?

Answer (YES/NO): NO